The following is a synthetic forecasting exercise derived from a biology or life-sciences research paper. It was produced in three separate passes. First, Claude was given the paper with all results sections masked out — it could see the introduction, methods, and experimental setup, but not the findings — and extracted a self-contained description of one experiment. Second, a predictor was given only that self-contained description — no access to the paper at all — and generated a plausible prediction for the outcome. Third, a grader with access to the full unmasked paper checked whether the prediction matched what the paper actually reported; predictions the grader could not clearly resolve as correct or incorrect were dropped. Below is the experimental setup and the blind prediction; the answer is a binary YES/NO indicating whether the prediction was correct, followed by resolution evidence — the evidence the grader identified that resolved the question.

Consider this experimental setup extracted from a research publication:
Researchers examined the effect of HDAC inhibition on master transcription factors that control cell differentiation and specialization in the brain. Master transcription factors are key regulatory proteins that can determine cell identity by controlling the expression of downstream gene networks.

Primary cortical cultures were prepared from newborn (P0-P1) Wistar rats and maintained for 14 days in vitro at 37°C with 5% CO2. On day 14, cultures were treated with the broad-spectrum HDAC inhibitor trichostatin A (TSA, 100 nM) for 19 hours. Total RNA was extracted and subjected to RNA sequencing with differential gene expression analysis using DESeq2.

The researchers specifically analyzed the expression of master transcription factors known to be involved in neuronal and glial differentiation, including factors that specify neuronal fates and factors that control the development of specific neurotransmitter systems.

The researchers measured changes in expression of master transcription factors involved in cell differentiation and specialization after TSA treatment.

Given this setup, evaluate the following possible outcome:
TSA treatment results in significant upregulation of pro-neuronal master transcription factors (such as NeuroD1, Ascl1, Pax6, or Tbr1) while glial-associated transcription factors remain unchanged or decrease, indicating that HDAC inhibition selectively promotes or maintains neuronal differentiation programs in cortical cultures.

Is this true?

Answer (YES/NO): YES